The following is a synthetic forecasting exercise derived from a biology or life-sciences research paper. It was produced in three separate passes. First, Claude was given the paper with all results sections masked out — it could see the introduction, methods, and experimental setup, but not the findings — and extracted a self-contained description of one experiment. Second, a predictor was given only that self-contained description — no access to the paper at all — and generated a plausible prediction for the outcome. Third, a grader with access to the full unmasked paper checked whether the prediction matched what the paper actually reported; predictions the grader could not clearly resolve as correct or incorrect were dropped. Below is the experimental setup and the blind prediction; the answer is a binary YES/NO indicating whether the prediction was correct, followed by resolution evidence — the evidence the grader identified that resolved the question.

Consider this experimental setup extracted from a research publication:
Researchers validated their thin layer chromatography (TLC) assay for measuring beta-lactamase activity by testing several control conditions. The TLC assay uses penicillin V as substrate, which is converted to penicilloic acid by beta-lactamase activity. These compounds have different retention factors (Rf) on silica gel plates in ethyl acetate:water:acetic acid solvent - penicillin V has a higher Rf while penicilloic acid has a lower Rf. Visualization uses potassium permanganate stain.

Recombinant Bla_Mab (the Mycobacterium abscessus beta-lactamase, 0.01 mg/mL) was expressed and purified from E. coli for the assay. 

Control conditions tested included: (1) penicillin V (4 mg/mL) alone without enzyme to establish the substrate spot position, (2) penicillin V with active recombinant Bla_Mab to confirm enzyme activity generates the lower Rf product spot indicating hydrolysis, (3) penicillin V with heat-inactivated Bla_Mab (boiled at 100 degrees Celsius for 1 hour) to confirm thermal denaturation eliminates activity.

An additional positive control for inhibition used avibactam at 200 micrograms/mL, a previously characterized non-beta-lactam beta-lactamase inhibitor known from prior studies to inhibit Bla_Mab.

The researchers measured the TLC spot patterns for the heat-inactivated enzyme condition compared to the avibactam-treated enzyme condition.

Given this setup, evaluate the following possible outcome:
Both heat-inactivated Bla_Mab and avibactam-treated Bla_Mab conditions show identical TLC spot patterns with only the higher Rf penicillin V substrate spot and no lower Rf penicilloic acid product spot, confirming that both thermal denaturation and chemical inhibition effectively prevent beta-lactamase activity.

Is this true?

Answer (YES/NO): YES